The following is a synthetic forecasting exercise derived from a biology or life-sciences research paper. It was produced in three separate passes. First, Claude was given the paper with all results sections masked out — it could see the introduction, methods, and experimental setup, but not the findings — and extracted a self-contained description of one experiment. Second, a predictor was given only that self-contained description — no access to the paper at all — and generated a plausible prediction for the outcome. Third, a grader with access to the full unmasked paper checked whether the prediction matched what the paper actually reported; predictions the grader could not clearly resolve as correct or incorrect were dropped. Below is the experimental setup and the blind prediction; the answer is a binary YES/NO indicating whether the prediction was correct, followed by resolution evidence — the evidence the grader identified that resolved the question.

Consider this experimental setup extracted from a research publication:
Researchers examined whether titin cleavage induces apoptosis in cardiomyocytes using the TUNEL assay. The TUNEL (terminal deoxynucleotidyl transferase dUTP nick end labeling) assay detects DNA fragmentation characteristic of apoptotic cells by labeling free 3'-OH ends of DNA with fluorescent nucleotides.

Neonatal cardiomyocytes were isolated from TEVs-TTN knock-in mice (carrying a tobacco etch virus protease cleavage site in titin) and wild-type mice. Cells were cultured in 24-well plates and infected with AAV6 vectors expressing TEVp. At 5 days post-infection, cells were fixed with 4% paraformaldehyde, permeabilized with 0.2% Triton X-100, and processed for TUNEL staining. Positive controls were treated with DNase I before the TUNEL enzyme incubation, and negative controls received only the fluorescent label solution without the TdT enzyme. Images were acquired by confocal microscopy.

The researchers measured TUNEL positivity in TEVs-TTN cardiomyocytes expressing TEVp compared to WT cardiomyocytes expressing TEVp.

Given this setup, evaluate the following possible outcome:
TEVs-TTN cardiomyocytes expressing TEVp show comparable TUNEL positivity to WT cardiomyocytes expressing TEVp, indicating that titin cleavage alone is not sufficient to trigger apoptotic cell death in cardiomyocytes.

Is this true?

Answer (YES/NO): YES